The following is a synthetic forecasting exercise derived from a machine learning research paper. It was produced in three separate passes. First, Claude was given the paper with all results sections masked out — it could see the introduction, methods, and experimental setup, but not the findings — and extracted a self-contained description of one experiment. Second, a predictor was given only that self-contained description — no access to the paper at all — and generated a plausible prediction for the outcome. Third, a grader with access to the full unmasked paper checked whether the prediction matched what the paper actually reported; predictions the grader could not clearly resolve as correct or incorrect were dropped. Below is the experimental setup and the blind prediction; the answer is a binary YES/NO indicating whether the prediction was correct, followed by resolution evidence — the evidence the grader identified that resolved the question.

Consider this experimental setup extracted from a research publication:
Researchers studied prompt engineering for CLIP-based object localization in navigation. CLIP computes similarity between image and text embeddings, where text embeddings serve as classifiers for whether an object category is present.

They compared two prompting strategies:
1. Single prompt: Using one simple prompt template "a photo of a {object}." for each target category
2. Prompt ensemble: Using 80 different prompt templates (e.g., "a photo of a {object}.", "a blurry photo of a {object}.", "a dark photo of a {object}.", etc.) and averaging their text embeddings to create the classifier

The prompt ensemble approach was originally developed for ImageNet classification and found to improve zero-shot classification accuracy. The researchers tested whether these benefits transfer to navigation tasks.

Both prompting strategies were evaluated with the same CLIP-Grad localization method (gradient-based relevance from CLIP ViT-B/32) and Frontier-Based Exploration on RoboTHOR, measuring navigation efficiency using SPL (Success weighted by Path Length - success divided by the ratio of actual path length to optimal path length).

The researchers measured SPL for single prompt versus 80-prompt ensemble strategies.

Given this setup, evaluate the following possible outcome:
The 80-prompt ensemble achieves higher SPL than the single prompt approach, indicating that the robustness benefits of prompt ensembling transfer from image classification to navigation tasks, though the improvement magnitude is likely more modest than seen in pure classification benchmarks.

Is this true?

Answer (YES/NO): YES